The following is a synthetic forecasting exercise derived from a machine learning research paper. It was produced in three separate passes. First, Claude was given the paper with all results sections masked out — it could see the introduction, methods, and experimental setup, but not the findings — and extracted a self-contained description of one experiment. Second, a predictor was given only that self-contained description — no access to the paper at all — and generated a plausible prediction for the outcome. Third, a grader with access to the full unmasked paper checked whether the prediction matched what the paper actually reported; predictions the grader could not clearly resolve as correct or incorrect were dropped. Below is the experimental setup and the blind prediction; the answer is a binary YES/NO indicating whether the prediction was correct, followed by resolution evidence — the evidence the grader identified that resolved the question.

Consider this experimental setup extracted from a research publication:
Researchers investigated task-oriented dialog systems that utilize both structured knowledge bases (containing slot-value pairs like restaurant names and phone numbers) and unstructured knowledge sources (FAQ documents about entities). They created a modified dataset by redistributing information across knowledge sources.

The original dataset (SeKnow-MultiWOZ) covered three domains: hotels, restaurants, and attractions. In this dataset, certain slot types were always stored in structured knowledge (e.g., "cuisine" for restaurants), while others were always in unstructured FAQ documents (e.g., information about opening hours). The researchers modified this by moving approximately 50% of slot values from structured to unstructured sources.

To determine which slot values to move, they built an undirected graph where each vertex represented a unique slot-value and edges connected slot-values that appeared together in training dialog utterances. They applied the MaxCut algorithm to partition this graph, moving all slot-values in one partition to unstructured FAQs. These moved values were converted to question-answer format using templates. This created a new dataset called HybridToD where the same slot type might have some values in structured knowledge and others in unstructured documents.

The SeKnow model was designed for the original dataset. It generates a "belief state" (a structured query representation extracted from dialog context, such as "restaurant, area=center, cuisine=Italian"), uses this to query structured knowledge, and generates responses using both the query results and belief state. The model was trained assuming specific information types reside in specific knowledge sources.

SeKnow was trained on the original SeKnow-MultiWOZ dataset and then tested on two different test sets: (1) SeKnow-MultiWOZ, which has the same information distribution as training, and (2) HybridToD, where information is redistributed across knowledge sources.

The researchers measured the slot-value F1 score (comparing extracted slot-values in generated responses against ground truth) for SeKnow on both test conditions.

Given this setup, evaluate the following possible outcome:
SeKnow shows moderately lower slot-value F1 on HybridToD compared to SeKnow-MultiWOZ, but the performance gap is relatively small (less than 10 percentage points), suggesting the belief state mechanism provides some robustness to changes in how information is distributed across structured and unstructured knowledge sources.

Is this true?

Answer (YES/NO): NO